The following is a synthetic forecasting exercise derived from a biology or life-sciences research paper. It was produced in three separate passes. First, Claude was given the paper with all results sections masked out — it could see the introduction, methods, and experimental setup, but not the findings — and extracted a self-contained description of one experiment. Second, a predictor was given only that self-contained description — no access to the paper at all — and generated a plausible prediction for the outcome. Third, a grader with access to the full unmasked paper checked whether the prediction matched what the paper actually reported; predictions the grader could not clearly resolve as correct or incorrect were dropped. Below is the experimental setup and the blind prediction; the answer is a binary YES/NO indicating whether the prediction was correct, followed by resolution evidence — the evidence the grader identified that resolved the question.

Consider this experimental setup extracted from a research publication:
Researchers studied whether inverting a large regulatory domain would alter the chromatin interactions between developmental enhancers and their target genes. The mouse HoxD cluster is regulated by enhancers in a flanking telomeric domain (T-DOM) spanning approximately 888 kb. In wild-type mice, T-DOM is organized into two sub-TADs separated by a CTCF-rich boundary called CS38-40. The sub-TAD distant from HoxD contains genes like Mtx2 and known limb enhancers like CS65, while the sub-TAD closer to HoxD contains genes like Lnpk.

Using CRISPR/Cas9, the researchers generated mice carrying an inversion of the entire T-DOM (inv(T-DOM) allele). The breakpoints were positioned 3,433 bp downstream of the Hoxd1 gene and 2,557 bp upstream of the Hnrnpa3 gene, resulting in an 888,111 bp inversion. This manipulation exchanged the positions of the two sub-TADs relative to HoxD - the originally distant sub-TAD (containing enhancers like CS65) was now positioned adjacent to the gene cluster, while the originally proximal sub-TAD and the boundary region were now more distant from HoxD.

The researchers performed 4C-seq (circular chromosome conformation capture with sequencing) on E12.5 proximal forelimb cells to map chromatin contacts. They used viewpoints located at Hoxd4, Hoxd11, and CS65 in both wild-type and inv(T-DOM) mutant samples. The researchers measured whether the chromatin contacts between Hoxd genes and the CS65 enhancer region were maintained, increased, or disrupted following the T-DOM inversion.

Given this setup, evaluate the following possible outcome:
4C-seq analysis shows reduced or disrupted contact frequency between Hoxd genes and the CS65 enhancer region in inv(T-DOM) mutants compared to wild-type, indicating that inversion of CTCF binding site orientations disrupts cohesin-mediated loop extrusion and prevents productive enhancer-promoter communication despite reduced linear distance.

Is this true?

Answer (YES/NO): YES